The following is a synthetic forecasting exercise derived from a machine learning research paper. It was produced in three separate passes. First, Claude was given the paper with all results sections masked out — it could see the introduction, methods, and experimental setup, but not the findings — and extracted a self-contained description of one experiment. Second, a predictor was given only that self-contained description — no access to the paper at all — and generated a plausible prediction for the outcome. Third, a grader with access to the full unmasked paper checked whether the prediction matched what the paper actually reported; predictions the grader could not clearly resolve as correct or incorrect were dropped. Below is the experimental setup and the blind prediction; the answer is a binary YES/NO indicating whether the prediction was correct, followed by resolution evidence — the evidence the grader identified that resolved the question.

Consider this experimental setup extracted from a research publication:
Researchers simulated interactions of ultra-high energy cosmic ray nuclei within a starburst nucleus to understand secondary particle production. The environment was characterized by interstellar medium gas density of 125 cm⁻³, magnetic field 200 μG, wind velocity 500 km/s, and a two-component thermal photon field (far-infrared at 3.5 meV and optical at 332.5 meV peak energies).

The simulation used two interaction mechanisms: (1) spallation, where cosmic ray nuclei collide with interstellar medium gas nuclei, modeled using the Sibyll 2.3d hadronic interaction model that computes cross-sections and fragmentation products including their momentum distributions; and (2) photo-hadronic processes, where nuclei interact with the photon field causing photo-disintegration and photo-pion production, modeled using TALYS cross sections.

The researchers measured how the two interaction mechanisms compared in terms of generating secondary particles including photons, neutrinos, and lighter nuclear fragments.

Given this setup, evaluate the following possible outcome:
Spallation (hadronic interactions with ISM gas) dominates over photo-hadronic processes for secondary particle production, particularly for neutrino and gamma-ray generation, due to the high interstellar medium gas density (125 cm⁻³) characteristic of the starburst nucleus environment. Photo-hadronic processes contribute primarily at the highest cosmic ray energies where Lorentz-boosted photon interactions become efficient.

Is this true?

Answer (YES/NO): YES